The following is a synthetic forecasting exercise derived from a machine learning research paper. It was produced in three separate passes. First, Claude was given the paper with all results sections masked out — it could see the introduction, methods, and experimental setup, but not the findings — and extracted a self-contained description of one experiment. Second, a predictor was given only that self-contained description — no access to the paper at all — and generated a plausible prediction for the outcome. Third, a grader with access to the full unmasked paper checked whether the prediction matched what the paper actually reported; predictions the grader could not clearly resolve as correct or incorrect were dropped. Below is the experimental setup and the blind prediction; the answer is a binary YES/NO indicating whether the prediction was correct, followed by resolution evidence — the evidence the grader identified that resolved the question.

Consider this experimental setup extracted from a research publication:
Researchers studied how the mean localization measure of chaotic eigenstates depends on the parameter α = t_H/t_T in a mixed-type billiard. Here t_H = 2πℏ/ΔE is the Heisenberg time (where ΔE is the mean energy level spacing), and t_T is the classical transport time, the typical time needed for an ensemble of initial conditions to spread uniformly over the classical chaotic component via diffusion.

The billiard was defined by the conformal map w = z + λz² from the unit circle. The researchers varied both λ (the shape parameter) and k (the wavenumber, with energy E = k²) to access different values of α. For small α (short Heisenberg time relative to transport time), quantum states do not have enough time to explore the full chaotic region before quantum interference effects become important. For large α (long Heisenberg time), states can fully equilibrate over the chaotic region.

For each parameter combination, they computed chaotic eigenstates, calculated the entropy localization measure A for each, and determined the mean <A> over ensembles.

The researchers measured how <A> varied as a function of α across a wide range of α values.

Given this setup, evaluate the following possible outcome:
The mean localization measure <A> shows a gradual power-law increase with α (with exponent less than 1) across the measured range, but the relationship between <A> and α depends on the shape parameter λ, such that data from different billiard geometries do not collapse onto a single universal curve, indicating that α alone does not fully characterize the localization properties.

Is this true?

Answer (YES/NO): NO